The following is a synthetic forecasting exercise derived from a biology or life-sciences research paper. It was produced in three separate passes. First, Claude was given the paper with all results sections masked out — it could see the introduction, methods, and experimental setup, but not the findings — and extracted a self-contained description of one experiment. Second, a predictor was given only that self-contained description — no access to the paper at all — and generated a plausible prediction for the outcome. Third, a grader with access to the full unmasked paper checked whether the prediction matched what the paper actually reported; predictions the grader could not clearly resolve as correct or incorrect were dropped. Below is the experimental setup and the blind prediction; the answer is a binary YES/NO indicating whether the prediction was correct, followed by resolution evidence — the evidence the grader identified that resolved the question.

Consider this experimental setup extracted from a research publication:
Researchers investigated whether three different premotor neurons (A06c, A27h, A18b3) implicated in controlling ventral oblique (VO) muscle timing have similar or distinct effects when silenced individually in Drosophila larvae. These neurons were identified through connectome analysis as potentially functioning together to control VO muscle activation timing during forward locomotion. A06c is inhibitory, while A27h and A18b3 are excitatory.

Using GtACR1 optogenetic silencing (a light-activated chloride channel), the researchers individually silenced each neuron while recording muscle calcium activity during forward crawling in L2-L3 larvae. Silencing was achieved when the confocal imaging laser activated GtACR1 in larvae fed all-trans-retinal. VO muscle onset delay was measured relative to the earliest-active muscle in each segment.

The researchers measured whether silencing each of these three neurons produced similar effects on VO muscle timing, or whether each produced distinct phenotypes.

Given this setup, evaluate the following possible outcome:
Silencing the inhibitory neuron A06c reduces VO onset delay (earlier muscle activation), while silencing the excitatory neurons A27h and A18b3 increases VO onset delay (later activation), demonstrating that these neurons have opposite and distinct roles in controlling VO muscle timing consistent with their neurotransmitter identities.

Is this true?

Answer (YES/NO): NO